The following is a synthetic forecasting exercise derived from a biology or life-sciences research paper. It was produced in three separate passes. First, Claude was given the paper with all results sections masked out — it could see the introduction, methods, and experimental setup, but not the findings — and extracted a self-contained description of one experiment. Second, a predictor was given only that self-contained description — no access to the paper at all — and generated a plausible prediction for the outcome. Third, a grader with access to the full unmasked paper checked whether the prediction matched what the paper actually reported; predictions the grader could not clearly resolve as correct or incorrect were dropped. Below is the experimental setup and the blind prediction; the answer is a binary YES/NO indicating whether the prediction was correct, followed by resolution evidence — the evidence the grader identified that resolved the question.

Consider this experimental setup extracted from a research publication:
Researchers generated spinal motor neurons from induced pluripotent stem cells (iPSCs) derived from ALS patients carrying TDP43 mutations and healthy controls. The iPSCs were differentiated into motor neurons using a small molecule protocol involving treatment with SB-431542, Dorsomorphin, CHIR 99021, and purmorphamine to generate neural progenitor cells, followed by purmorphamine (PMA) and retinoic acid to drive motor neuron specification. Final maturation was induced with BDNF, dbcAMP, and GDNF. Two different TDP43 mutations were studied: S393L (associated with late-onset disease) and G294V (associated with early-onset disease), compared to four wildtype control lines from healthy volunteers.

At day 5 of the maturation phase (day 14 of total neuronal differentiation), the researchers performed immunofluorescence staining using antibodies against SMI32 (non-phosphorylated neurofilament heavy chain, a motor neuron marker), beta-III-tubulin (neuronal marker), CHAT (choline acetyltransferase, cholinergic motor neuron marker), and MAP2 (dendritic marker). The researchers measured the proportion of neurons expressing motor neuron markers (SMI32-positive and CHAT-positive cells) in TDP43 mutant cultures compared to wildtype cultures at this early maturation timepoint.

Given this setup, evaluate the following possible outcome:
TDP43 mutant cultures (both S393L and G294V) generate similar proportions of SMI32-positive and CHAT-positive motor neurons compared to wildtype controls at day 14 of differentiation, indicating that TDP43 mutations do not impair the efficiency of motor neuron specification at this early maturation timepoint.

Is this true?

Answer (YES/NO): YES